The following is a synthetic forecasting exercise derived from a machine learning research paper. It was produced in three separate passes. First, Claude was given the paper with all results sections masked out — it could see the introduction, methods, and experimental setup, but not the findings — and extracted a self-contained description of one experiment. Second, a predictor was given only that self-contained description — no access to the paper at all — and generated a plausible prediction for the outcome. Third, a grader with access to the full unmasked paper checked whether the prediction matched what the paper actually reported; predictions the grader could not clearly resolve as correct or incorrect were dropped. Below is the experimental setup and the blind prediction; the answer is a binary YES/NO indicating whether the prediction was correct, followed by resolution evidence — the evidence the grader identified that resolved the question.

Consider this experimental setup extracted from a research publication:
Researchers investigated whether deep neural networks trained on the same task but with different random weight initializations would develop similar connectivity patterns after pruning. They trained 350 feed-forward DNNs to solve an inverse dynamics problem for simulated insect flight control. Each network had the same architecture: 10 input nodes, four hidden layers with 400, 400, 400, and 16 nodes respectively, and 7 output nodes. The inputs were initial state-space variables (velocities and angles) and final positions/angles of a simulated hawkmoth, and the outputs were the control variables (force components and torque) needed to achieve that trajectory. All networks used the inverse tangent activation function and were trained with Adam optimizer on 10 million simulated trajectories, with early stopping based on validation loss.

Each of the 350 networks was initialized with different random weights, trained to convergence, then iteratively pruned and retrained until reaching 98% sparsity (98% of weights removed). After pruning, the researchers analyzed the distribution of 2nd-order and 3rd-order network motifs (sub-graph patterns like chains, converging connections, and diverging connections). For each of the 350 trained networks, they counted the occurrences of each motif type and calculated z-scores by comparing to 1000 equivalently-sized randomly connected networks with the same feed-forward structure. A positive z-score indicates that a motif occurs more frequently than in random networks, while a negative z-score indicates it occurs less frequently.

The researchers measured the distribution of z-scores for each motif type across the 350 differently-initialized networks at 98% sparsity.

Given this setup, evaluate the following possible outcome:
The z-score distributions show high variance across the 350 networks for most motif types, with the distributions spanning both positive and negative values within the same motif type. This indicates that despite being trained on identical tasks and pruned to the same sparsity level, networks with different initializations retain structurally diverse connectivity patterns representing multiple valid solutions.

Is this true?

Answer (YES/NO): NO